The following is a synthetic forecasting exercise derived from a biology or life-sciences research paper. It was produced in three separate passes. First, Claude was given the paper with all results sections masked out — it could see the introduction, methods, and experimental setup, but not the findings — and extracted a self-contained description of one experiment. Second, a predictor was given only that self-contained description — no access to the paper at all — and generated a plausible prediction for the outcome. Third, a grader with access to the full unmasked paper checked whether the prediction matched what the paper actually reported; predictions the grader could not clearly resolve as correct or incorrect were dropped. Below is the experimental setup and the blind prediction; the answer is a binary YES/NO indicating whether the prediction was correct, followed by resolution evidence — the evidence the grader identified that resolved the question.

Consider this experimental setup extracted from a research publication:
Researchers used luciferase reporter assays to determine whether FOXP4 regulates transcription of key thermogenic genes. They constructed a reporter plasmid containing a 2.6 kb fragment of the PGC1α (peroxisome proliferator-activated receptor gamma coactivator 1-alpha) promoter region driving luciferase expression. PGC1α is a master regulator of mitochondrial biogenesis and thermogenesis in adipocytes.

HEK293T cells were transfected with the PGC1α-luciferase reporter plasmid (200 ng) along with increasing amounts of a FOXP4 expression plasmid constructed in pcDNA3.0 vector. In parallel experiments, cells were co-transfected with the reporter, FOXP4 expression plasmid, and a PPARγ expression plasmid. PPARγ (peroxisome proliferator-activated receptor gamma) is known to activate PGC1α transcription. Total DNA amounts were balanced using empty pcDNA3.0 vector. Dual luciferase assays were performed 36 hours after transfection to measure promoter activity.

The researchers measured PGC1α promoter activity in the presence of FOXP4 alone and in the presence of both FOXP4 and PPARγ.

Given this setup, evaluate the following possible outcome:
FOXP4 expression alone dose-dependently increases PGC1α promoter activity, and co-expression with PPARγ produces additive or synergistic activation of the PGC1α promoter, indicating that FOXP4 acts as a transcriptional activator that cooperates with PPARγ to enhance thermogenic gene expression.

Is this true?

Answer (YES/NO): NO